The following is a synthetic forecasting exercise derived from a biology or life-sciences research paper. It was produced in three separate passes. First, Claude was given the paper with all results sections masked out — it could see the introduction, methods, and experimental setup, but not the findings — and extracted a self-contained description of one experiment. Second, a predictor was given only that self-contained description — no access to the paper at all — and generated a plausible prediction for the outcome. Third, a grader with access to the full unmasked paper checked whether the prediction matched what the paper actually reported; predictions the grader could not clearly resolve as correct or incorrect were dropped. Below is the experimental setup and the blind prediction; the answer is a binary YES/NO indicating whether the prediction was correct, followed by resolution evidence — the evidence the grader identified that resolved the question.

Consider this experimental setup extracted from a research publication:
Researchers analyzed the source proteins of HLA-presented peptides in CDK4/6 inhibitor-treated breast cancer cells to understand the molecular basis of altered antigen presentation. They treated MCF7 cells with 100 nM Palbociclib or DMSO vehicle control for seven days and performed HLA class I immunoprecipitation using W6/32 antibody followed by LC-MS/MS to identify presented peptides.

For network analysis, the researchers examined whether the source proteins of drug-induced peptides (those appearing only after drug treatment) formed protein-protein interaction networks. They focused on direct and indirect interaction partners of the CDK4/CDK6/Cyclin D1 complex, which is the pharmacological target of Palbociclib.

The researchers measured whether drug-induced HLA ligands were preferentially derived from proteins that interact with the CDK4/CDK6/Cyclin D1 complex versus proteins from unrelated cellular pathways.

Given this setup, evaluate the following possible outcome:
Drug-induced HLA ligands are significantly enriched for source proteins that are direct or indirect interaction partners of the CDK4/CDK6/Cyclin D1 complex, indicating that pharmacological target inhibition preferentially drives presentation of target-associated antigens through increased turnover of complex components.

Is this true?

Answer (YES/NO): YES